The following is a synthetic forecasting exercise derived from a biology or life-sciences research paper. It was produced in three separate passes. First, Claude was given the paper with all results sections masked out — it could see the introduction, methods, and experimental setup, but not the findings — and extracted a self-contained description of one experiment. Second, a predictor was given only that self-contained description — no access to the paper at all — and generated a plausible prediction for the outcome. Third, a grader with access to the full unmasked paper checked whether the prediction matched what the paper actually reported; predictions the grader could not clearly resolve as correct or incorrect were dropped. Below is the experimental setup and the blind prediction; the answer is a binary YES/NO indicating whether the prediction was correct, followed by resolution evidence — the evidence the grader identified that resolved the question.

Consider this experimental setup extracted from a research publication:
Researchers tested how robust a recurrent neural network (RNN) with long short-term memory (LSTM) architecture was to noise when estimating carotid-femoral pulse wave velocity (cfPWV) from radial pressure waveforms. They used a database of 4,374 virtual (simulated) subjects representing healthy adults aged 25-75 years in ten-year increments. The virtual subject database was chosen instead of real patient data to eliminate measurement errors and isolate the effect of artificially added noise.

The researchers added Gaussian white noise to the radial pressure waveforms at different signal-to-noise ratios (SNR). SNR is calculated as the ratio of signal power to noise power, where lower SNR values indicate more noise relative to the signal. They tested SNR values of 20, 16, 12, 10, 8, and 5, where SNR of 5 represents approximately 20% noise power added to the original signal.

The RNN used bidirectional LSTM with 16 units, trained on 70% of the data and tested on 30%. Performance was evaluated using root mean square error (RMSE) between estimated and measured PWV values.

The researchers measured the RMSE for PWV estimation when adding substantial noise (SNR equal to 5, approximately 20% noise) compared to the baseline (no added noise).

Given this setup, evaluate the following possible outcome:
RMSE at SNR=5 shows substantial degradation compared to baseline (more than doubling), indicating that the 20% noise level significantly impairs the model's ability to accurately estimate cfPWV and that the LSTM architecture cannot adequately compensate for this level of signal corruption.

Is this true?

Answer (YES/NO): NO